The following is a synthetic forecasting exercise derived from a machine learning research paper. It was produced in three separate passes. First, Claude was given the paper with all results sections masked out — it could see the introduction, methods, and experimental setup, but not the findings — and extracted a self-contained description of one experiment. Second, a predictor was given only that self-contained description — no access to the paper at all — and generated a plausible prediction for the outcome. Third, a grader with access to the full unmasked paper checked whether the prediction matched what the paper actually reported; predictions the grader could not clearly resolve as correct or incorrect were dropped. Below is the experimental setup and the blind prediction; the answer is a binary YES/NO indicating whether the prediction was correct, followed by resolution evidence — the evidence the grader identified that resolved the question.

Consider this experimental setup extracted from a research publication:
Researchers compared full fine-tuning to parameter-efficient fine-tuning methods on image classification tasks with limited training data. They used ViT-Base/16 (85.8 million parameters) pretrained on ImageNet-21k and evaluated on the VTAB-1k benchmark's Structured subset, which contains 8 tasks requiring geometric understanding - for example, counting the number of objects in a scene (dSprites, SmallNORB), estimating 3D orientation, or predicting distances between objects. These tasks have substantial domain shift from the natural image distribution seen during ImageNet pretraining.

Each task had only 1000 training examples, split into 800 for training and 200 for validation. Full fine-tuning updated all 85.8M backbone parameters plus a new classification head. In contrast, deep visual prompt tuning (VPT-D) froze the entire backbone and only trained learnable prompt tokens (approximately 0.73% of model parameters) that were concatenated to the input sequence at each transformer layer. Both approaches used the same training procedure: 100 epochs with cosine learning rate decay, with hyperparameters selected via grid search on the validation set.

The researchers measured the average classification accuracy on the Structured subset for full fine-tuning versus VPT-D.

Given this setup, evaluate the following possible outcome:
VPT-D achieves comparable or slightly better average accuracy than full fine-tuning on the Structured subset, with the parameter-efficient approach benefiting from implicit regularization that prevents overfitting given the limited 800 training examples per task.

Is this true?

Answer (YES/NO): NO